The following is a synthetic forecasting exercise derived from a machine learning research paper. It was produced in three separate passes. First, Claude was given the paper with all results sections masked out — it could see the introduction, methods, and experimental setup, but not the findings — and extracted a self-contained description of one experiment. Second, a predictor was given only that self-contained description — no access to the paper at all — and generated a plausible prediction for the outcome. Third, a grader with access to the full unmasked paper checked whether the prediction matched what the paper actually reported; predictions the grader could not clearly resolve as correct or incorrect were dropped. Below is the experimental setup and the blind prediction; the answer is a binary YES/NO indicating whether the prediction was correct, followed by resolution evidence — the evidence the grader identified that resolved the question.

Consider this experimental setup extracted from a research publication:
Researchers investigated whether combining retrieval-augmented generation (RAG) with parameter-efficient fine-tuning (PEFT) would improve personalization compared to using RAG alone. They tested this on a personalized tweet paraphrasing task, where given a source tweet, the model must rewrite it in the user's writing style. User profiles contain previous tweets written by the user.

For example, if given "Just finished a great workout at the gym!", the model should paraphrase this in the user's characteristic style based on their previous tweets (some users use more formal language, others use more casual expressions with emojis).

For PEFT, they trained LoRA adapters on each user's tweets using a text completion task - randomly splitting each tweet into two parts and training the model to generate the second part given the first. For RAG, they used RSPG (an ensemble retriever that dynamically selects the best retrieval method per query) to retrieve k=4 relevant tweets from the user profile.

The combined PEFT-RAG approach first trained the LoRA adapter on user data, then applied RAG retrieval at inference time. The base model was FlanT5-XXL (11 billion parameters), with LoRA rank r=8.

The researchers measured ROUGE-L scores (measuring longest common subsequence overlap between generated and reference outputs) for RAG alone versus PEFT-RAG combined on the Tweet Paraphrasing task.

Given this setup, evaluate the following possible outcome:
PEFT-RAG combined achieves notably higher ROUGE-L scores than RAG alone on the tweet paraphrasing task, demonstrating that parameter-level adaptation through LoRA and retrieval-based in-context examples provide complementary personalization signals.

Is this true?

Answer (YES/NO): NO